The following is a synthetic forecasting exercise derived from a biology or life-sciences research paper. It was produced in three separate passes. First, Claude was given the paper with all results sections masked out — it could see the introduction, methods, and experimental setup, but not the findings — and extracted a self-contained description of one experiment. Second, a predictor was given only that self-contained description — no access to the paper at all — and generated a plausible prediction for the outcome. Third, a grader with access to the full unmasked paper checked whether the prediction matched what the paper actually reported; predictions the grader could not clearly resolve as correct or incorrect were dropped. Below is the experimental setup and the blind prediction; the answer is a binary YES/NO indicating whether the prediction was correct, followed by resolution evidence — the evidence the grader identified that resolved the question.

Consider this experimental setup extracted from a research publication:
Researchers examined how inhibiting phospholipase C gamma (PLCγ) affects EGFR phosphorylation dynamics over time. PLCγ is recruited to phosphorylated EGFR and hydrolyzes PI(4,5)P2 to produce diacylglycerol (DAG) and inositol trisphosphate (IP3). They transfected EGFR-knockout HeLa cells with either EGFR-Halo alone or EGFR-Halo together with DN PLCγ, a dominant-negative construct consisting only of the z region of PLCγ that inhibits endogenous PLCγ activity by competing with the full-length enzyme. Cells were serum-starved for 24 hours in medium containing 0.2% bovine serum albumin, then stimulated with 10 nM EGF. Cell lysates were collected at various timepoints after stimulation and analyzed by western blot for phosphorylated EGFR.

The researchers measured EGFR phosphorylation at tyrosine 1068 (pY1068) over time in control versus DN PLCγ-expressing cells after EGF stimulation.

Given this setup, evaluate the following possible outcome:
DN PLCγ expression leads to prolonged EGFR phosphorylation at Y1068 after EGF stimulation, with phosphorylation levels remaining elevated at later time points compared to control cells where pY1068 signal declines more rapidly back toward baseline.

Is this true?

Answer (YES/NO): NO